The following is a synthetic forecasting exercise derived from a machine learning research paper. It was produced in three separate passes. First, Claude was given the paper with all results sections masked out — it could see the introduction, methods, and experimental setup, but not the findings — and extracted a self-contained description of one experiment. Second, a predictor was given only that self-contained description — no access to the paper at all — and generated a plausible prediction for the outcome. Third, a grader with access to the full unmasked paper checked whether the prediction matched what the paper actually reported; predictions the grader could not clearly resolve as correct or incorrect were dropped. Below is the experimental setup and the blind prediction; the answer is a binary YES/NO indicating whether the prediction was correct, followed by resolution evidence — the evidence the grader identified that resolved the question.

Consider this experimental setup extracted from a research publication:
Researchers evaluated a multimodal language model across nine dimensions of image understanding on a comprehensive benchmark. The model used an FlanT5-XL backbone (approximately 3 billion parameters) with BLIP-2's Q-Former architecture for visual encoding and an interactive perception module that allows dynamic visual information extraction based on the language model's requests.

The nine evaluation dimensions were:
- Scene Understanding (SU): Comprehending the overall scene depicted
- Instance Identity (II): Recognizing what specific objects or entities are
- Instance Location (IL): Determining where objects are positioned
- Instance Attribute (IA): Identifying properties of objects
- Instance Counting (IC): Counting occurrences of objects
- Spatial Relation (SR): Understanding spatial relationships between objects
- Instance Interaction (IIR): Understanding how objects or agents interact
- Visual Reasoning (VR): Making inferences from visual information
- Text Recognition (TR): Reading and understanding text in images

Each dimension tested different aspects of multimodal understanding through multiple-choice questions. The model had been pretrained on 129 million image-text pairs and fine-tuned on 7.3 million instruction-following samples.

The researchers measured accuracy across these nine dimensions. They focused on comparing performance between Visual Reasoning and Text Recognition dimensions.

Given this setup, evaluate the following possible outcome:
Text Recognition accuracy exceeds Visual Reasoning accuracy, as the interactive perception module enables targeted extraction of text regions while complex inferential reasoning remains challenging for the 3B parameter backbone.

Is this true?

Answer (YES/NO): NO